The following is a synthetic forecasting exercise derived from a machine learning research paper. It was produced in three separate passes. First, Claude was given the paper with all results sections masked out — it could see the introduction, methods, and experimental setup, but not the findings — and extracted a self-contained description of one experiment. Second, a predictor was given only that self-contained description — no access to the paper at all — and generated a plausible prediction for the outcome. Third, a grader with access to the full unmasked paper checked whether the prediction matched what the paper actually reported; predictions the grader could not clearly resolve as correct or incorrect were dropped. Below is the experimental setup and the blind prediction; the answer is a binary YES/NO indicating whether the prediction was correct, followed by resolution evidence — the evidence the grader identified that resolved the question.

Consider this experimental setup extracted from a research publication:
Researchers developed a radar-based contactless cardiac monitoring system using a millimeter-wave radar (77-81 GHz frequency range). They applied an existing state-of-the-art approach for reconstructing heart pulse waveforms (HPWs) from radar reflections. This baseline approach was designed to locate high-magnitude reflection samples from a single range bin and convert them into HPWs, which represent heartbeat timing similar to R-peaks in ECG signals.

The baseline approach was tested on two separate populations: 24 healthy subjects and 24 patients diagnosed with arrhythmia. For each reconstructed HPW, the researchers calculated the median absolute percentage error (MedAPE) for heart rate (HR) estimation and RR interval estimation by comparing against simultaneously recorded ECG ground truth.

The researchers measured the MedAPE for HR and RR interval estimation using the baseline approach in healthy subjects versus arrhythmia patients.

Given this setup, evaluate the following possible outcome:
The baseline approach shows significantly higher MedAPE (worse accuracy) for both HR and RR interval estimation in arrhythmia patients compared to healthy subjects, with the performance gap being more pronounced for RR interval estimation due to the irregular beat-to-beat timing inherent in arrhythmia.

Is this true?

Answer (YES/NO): NO